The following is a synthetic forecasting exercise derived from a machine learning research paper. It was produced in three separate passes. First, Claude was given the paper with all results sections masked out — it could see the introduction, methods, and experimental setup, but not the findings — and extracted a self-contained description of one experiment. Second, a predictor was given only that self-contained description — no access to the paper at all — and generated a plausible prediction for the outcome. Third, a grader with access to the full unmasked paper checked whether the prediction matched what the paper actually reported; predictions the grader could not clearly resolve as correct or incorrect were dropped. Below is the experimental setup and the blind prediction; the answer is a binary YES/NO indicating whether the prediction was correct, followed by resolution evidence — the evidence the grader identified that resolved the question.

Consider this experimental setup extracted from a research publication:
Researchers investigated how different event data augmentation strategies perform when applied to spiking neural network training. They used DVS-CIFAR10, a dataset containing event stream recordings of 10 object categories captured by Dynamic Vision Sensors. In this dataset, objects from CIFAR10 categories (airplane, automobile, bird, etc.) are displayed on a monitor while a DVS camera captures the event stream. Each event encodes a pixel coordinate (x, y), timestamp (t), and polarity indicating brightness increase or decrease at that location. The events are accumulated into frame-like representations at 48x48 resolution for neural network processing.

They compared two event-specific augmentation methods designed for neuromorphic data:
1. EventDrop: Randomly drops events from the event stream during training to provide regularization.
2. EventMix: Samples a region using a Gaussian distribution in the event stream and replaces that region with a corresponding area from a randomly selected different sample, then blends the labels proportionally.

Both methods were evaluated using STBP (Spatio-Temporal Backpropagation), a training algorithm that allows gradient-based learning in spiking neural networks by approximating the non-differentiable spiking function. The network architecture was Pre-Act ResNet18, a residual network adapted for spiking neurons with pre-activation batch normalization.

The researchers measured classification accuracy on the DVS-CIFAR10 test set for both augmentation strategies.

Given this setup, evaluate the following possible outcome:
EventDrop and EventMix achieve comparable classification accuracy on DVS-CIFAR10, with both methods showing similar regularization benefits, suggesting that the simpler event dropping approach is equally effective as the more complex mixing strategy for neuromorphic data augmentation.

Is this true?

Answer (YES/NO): NO